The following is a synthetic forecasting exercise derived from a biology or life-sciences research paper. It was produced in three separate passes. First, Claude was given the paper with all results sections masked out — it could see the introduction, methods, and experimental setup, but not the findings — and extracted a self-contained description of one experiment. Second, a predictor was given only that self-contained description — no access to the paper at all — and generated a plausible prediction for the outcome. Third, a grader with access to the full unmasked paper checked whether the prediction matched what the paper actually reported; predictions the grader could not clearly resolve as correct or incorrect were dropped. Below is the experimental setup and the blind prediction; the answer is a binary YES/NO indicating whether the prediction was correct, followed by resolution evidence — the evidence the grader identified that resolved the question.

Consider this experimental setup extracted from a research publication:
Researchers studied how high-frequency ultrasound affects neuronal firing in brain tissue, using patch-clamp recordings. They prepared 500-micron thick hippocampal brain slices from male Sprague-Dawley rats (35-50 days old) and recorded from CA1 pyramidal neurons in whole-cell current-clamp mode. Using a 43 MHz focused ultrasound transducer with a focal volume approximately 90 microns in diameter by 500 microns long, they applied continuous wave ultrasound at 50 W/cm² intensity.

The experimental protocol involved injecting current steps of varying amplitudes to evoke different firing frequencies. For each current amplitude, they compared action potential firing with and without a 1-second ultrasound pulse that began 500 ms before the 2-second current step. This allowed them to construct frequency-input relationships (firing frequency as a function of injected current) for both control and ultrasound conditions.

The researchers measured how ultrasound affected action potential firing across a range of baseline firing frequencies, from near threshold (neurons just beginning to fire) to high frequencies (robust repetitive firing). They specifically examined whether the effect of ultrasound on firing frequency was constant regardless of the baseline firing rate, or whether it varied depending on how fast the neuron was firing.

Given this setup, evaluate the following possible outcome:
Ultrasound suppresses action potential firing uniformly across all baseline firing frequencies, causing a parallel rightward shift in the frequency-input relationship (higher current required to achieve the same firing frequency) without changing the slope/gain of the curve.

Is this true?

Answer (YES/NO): NO